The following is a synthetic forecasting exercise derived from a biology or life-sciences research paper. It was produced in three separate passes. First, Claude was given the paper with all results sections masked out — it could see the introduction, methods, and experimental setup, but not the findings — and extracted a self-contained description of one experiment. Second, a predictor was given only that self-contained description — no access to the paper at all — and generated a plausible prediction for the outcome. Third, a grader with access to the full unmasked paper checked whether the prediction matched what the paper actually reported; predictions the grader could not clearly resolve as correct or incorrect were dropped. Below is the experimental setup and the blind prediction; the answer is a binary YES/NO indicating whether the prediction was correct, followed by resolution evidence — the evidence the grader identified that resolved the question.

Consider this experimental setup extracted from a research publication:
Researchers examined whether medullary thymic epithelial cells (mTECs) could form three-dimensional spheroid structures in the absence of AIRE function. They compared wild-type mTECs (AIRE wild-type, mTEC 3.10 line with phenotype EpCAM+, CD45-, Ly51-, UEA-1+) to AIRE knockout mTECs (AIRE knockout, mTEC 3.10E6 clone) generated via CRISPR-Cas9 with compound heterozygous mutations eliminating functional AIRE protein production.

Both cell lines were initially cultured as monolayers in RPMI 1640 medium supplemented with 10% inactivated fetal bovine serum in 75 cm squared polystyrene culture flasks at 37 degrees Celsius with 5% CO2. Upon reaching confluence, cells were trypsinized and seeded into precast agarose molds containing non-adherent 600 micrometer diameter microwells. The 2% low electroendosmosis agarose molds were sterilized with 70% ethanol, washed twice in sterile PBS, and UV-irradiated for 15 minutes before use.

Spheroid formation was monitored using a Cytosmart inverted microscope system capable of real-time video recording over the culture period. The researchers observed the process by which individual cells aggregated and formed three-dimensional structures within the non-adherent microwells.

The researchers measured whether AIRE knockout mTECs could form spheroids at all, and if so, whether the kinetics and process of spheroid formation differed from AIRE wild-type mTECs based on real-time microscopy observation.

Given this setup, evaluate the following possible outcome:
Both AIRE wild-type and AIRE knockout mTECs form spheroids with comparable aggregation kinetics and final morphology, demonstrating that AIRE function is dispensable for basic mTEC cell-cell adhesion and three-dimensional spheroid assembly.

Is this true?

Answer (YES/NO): NO